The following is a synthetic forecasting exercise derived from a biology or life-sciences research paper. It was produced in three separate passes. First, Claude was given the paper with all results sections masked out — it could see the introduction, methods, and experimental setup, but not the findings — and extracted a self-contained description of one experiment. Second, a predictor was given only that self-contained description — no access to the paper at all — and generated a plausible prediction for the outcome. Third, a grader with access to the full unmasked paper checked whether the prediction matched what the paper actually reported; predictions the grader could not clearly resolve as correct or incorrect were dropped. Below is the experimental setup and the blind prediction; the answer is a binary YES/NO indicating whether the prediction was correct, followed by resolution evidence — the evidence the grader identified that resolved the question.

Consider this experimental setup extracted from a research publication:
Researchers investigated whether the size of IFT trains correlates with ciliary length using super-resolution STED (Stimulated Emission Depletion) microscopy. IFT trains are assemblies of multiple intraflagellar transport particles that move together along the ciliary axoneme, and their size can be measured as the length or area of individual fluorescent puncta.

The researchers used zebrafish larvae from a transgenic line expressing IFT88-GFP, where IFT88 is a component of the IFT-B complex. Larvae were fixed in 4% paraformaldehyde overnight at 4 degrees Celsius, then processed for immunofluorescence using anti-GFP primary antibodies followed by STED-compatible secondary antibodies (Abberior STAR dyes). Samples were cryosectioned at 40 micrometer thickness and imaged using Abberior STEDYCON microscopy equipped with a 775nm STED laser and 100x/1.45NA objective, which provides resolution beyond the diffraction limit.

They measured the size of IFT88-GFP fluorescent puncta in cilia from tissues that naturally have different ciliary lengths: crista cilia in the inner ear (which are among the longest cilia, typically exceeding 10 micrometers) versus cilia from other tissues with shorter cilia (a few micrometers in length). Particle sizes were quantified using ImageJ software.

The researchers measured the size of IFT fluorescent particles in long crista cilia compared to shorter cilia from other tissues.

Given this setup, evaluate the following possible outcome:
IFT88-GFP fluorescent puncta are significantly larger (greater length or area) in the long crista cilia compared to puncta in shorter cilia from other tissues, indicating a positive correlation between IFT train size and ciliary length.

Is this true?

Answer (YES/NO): YES